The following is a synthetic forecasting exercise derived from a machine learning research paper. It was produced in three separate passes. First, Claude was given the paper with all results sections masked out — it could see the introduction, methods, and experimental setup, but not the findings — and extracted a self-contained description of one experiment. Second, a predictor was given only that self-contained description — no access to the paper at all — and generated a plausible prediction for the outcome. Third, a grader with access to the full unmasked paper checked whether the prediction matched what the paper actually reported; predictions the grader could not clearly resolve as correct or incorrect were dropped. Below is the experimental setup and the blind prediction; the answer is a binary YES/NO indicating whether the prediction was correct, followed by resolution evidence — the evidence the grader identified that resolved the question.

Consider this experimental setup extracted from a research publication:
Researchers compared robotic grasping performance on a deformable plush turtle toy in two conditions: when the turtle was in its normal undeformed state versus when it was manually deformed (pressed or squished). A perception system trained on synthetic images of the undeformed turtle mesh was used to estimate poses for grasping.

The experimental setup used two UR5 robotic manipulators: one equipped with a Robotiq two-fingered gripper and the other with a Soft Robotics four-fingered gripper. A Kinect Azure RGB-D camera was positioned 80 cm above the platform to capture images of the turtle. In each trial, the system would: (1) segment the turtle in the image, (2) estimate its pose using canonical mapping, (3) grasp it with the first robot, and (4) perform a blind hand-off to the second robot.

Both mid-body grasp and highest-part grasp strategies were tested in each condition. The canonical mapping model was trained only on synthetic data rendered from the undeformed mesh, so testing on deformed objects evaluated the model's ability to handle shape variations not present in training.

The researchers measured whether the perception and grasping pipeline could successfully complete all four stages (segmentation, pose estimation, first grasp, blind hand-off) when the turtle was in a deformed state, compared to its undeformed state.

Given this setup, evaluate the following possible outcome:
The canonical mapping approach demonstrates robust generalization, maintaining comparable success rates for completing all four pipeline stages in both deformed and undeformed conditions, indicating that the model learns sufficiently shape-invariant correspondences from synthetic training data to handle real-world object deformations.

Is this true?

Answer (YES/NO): NO